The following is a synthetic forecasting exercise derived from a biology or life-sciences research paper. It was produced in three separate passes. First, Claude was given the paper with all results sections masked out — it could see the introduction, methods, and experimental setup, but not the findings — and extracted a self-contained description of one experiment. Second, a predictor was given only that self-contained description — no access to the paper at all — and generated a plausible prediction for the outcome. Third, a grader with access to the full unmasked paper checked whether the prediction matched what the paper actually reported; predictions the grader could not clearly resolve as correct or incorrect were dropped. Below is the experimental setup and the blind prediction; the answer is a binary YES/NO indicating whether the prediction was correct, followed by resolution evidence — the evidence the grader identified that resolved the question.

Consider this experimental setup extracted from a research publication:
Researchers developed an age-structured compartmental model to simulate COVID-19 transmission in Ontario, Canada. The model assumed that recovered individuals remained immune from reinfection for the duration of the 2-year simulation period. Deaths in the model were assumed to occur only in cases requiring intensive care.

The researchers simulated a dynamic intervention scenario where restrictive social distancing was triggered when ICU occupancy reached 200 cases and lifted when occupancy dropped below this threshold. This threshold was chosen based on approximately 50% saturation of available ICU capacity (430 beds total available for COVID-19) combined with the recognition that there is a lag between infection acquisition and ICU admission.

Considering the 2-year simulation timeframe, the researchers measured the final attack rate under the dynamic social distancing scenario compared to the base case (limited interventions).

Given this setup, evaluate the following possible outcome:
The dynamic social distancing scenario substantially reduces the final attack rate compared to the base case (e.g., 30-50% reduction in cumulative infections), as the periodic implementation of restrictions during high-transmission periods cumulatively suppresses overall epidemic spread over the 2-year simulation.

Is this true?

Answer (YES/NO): NO